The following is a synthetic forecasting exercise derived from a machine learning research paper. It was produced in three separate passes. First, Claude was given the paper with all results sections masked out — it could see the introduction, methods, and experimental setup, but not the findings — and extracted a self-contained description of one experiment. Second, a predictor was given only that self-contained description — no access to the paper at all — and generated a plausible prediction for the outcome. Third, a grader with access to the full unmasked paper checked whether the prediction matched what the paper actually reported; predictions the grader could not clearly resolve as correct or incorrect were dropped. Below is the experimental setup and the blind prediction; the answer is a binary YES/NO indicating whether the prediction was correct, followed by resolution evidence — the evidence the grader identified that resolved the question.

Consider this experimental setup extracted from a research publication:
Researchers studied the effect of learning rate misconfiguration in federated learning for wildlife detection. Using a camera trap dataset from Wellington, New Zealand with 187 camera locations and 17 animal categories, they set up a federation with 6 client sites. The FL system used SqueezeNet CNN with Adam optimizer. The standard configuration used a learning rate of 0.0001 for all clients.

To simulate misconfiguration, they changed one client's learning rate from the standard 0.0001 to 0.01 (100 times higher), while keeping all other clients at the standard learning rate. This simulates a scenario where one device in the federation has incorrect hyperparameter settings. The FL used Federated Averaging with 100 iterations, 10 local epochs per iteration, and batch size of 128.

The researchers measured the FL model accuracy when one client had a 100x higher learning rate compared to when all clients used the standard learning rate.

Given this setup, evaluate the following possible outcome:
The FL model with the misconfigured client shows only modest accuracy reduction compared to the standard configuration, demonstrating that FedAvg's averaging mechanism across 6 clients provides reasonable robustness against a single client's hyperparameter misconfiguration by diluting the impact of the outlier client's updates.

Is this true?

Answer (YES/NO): NO